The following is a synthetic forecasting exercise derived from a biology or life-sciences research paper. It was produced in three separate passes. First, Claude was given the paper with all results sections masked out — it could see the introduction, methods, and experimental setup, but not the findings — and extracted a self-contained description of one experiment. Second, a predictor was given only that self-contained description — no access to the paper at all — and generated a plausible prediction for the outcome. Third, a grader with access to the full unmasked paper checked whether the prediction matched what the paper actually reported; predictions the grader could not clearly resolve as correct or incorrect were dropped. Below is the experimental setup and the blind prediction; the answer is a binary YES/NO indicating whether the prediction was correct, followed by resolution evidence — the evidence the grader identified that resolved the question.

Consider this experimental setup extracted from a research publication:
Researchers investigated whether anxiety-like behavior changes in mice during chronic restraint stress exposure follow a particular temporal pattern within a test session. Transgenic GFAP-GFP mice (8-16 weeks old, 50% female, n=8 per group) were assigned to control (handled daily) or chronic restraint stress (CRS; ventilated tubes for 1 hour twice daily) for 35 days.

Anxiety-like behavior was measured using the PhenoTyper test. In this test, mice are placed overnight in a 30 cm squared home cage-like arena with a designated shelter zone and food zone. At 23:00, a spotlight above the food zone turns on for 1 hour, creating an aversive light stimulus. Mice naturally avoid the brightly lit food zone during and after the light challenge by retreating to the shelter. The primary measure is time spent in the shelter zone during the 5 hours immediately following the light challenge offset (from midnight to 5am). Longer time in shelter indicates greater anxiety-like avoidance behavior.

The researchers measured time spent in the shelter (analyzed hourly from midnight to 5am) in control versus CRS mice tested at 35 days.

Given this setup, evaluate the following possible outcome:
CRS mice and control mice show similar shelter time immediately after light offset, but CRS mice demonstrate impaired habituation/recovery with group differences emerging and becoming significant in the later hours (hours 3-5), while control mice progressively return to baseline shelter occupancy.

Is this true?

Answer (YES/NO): NO